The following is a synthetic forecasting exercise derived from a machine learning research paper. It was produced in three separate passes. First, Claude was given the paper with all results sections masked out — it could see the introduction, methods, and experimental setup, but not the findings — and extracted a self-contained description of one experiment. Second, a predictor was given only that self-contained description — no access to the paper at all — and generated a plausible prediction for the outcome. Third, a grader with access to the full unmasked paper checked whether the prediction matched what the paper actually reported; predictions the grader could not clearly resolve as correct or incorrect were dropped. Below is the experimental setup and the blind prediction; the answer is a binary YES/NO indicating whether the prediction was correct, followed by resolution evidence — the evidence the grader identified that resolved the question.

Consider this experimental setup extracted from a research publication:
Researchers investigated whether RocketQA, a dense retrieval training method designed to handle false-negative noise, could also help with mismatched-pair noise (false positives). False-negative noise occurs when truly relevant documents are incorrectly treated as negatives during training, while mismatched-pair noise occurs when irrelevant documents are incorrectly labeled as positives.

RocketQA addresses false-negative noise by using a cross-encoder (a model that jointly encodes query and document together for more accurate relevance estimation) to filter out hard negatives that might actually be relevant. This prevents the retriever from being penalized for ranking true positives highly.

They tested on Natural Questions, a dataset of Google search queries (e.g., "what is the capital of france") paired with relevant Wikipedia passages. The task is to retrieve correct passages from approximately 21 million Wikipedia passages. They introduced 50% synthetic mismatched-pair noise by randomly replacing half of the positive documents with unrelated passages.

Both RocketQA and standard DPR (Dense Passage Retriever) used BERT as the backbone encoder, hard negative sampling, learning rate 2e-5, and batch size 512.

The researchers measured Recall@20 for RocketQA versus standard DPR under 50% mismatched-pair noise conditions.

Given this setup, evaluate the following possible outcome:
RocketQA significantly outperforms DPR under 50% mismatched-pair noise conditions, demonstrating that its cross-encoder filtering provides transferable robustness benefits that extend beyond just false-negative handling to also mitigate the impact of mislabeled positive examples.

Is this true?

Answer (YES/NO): NO